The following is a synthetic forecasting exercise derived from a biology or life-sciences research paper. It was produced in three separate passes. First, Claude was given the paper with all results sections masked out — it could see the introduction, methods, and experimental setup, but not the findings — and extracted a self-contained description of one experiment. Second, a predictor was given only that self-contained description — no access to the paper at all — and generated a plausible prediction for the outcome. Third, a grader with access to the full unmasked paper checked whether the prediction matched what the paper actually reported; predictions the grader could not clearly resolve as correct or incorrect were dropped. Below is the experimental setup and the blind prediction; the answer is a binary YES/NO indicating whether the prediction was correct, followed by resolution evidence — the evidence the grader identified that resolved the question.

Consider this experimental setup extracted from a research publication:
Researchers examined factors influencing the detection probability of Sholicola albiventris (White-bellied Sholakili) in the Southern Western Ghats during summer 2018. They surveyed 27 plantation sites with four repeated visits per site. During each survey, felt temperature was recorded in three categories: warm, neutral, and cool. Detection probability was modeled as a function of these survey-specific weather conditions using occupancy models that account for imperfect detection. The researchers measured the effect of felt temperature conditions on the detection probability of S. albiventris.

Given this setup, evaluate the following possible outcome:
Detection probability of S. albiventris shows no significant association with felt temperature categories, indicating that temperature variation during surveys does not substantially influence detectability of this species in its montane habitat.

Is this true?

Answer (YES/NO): NO